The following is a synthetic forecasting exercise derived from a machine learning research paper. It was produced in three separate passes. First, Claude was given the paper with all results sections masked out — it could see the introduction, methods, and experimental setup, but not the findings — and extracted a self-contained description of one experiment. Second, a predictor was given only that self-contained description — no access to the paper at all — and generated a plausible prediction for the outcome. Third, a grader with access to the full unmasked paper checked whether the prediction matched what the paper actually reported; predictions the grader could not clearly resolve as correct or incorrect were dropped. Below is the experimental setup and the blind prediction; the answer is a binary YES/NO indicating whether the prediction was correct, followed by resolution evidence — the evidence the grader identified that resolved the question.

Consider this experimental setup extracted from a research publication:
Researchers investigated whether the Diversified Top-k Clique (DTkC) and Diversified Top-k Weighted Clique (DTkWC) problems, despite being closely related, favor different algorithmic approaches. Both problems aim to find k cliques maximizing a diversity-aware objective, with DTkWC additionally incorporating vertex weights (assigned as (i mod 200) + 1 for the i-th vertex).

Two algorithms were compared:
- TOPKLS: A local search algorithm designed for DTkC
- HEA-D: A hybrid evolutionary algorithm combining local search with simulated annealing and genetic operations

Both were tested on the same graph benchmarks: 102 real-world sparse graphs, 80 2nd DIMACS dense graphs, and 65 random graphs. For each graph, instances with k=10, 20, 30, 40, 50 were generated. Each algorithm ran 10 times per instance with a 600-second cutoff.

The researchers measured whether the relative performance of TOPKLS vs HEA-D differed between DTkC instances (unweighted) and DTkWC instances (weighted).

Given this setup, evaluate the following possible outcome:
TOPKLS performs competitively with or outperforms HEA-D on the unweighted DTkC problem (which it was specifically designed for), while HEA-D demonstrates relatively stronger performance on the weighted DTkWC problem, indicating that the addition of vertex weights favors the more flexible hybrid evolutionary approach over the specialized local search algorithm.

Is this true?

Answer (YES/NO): YES